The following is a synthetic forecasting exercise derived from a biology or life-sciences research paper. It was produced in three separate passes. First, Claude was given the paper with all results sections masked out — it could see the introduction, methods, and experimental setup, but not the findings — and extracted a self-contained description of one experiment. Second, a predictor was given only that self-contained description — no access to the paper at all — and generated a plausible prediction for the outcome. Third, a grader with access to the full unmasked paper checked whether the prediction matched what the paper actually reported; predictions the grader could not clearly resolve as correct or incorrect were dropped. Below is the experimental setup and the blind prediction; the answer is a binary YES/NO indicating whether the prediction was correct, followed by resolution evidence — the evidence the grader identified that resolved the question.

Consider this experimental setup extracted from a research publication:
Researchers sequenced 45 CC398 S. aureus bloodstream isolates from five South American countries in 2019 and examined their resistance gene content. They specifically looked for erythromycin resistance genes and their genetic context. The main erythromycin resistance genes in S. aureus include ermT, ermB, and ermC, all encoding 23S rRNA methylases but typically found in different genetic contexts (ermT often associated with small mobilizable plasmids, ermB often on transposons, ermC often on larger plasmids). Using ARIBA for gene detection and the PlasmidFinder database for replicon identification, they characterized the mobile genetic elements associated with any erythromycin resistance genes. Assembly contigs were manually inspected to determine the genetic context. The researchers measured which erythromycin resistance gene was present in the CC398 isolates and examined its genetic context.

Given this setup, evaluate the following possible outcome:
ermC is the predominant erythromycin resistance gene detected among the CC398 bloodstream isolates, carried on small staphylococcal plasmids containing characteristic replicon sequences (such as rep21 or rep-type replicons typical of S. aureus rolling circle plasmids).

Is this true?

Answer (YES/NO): NO